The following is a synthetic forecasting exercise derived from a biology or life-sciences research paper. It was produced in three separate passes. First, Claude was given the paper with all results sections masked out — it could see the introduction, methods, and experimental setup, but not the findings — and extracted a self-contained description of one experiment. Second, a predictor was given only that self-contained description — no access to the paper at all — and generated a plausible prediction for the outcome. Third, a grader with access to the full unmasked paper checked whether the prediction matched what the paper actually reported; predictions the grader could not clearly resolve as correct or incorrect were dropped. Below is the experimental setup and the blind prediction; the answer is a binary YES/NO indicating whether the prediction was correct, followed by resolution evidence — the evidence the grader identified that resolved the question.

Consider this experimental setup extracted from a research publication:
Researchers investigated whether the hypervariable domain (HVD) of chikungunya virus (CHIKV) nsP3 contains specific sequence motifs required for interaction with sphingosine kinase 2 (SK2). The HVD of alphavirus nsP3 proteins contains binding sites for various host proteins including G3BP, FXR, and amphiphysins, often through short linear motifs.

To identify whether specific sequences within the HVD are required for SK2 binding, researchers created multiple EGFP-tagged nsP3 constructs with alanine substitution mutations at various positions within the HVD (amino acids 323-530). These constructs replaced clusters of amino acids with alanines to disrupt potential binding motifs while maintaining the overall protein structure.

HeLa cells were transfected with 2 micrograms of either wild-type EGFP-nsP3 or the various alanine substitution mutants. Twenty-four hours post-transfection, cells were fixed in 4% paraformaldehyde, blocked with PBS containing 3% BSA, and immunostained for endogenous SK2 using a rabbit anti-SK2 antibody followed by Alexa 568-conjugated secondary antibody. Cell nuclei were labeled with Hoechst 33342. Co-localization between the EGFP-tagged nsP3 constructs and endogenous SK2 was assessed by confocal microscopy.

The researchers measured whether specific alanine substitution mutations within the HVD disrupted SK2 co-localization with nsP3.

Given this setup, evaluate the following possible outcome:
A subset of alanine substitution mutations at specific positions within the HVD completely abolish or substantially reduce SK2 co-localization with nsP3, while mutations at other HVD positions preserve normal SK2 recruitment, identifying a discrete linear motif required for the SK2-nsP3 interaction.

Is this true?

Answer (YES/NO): YES